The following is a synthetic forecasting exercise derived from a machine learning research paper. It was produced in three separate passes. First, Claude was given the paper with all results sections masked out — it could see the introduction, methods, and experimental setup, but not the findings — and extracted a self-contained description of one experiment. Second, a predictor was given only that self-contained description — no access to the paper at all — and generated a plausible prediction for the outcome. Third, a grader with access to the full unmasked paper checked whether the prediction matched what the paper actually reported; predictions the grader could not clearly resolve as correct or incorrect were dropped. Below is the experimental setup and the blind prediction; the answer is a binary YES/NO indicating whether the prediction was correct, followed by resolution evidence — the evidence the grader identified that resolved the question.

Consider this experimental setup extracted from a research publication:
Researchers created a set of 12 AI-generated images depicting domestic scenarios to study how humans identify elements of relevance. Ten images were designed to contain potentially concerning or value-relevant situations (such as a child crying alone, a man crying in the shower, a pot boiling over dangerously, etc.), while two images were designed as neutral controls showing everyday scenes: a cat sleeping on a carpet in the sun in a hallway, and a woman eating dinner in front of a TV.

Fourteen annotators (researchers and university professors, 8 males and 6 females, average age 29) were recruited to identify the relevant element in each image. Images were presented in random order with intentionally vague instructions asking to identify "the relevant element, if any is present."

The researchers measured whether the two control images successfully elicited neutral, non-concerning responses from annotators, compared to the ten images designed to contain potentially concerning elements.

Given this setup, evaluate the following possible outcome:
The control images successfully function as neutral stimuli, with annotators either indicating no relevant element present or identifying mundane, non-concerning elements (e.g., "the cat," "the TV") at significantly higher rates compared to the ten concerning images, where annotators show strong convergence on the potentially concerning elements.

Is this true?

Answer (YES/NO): NO